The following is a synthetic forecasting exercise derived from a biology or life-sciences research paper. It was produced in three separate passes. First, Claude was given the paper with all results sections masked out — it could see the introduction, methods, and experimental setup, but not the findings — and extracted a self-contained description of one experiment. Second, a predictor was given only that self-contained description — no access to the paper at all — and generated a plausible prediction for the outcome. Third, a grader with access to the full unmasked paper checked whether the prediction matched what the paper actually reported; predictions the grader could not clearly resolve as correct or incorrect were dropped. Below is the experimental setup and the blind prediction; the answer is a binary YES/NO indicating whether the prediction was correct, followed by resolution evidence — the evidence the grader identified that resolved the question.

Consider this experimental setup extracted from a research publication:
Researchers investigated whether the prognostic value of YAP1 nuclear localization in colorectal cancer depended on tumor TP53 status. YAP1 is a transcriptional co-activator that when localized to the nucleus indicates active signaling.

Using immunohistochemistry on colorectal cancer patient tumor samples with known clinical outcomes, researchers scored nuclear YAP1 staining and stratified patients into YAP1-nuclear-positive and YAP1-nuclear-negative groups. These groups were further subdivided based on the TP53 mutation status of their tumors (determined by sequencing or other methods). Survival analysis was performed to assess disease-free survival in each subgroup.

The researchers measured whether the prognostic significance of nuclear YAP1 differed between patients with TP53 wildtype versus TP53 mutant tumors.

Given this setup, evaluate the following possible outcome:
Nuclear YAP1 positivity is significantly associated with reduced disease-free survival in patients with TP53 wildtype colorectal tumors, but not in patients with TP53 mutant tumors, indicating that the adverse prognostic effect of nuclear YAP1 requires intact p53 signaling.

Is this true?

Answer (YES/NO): YES